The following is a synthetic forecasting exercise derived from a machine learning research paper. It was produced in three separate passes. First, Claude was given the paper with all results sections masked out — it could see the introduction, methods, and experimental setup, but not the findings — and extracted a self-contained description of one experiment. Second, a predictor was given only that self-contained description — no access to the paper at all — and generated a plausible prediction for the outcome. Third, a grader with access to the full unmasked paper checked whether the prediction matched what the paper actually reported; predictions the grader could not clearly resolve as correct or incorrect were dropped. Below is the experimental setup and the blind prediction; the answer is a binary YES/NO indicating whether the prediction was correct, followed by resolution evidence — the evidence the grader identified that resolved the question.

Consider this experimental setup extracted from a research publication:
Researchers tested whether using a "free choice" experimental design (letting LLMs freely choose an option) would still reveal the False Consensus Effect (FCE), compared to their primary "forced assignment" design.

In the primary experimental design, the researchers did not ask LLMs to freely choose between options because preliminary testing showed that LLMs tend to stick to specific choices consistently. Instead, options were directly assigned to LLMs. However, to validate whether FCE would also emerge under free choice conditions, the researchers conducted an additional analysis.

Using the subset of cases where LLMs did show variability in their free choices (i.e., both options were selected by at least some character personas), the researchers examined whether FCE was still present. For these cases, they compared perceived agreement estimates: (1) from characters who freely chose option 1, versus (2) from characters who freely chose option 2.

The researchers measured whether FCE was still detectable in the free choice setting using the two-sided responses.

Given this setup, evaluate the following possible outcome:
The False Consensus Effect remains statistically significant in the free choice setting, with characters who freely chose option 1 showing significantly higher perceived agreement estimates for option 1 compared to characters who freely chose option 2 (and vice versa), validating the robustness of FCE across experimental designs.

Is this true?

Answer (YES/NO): YES